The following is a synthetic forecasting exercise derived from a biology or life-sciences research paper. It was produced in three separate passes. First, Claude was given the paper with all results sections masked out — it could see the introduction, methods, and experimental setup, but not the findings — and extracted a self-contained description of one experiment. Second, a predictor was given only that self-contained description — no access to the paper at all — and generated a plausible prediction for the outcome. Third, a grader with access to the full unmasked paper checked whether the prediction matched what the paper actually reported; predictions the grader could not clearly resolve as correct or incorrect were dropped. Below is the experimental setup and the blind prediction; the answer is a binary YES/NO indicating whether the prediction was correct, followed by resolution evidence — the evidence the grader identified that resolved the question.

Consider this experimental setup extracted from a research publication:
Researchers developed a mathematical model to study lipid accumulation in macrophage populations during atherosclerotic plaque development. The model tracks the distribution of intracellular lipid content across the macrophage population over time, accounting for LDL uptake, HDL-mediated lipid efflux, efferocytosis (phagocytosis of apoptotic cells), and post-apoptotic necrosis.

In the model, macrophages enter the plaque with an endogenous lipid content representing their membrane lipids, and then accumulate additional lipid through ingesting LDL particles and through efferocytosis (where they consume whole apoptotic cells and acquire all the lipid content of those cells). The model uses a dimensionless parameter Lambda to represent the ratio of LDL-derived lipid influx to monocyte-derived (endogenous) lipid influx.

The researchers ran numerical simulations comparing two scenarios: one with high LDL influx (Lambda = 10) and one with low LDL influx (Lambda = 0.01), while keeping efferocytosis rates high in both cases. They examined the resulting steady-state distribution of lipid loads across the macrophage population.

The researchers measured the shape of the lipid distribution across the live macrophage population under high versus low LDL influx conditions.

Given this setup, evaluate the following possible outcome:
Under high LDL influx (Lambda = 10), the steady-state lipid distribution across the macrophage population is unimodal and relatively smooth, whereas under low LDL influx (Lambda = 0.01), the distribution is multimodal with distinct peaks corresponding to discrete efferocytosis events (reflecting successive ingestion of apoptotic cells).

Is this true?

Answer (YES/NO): YES